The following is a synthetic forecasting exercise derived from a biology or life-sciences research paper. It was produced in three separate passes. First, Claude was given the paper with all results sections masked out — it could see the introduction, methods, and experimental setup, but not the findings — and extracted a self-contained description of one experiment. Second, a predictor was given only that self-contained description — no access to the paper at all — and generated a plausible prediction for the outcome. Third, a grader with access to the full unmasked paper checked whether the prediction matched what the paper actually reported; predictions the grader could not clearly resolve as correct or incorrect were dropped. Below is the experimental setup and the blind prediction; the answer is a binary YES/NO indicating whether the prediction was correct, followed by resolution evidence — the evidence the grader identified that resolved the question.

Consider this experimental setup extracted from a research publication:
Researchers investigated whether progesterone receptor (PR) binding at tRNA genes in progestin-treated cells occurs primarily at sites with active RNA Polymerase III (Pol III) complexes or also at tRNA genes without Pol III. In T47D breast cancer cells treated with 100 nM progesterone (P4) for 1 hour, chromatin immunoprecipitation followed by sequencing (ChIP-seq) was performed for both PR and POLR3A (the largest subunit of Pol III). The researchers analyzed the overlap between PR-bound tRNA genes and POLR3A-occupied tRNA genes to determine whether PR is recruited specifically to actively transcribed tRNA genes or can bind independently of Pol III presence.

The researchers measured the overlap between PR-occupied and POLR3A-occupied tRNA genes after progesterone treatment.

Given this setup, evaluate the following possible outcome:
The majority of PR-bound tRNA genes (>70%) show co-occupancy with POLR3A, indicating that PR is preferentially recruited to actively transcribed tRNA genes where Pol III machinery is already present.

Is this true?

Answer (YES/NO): YES